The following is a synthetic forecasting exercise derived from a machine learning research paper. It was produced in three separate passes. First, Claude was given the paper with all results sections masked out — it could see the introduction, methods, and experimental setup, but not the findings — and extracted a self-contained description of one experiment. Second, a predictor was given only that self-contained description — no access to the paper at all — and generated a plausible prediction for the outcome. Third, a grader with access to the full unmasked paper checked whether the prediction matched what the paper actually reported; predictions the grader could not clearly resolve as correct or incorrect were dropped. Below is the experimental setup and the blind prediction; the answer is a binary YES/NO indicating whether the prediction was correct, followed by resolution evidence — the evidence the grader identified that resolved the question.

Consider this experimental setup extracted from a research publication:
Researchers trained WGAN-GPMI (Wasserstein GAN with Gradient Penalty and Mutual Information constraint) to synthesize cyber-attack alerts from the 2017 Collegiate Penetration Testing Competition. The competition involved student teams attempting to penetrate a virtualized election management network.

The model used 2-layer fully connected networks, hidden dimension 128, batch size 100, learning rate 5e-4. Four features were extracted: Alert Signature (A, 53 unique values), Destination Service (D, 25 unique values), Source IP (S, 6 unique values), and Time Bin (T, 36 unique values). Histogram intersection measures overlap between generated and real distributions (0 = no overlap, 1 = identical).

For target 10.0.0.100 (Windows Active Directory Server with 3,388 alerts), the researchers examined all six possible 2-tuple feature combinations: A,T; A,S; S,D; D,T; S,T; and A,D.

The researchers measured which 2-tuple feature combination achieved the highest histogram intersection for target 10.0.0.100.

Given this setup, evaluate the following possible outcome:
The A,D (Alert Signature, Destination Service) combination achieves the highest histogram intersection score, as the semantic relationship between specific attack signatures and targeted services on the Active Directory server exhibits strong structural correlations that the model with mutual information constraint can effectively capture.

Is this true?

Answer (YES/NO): NO